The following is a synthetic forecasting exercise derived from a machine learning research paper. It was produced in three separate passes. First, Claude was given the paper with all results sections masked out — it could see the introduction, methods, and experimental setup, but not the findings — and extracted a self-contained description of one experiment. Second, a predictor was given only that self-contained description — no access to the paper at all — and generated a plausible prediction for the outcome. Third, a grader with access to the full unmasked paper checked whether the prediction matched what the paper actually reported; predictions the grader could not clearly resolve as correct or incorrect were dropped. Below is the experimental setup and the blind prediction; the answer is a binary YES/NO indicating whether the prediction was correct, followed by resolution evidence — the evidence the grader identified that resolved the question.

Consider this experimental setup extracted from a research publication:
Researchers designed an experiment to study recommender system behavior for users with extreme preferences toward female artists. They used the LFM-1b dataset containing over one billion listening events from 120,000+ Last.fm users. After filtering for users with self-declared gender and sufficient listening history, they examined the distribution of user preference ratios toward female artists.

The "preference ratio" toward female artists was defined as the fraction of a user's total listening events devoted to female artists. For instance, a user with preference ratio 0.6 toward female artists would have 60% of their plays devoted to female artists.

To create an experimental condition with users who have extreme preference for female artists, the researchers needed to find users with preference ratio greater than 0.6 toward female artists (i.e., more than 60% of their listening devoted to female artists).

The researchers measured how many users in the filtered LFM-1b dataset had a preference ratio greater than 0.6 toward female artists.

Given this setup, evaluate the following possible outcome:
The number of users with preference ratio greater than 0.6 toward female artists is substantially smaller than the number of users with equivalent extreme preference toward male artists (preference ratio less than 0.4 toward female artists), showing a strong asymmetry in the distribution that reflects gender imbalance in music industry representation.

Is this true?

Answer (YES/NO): YES